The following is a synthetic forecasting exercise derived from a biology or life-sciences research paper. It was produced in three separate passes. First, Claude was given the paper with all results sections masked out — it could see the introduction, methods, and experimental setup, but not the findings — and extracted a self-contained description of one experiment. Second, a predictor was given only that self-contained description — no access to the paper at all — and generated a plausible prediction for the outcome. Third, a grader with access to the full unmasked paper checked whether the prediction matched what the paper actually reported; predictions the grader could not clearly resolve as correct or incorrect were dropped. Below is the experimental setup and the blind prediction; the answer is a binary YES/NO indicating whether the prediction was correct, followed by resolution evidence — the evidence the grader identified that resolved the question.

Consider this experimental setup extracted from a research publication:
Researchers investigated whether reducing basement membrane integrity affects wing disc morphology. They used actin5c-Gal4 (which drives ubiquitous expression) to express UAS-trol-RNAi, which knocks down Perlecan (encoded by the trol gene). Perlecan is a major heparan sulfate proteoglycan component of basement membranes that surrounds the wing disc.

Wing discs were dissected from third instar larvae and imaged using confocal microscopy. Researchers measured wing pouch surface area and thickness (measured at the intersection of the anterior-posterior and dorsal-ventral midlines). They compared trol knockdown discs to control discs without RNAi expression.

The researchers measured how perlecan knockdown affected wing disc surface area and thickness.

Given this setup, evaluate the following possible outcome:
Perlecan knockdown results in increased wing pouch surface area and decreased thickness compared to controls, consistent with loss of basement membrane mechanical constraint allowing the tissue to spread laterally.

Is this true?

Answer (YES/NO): NO